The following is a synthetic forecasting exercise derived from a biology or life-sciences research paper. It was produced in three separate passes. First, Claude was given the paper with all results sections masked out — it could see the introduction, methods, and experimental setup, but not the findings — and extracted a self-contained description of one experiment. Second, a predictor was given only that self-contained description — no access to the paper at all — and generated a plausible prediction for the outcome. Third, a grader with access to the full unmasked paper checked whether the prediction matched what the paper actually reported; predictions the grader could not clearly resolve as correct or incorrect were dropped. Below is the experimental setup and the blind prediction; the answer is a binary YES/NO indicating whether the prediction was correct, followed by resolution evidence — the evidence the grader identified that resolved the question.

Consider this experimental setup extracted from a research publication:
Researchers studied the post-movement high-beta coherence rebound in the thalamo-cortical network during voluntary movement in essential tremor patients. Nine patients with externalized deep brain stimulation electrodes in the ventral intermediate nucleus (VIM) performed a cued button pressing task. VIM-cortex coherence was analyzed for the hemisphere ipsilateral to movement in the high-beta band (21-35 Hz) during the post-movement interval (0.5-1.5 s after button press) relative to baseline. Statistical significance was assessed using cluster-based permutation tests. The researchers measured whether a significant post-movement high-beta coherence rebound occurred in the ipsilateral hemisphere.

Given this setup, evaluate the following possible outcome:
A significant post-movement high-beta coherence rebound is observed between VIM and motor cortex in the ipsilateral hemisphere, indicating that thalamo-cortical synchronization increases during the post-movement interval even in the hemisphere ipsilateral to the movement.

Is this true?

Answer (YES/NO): NO